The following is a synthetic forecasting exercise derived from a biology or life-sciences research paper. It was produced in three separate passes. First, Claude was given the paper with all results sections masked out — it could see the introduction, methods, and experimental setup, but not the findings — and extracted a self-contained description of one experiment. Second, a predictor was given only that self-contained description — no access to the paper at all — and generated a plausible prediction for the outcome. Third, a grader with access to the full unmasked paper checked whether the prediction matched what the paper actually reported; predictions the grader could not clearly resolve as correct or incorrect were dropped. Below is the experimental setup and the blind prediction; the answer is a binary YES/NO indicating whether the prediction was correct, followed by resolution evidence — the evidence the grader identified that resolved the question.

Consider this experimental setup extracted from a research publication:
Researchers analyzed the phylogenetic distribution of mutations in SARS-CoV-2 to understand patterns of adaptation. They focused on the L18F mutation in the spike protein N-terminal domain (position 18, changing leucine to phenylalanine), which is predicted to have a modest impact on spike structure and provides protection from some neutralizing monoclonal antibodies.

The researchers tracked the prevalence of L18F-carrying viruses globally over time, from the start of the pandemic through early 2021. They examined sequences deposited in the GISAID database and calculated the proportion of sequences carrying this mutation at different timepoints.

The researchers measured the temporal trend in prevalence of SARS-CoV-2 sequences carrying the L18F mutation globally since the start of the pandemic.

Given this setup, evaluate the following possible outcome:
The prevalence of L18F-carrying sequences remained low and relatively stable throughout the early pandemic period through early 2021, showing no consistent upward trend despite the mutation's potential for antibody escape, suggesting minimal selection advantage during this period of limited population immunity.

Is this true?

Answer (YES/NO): NO